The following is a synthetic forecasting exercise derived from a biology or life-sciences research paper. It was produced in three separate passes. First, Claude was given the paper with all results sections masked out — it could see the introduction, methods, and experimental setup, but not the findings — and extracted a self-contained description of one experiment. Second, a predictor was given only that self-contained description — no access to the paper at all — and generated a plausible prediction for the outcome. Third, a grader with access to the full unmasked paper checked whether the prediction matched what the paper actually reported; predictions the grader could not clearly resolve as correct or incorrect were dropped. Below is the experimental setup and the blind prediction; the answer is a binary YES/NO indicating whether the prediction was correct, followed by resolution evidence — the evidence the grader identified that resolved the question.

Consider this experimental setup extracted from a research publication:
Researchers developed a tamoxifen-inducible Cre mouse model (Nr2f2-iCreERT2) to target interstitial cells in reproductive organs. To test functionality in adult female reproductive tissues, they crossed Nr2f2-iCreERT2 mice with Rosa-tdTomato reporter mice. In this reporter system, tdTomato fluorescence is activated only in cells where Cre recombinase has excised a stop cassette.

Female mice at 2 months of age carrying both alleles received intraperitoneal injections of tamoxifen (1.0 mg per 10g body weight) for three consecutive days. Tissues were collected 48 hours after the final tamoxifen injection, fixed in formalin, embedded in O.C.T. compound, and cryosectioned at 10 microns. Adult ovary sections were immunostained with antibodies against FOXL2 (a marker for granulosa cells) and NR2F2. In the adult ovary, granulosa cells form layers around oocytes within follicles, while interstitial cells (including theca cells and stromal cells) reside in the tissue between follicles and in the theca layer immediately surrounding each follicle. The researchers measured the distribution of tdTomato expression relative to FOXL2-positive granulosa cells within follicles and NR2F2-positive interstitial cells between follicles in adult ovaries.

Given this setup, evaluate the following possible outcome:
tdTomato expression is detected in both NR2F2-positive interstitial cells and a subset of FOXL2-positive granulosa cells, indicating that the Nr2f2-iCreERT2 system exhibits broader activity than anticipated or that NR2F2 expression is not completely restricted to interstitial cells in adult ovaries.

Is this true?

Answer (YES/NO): NO